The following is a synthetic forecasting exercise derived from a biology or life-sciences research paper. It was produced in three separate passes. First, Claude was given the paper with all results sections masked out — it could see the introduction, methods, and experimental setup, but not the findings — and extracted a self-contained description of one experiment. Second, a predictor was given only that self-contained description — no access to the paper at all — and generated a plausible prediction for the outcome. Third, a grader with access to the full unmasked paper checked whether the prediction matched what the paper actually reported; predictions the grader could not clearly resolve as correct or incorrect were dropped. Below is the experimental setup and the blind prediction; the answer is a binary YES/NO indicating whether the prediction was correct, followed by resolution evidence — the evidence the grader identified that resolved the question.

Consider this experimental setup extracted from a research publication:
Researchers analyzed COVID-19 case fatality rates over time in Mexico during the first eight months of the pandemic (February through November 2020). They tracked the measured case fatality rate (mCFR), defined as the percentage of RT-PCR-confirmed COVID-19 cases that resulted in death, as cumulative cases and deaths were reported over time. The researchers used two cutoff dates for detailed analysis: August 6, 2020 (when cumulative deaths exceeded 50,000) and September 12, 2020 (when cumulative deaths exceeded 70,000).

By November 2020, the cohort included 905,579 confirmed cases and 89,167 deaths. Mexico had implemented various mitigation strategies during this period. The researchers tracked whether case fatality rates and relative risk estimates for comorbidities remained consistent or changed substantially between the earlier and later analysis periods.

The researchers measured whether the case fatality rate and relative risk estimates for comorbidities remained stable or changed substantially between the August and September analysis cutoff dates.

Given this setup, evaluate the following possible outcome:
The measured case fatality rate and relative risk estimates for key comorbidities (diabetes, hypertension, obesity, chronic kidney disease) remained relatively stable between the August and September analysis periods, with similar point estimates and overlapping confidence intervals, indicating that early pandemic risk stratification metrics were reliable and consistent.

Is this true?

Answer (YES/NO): YES